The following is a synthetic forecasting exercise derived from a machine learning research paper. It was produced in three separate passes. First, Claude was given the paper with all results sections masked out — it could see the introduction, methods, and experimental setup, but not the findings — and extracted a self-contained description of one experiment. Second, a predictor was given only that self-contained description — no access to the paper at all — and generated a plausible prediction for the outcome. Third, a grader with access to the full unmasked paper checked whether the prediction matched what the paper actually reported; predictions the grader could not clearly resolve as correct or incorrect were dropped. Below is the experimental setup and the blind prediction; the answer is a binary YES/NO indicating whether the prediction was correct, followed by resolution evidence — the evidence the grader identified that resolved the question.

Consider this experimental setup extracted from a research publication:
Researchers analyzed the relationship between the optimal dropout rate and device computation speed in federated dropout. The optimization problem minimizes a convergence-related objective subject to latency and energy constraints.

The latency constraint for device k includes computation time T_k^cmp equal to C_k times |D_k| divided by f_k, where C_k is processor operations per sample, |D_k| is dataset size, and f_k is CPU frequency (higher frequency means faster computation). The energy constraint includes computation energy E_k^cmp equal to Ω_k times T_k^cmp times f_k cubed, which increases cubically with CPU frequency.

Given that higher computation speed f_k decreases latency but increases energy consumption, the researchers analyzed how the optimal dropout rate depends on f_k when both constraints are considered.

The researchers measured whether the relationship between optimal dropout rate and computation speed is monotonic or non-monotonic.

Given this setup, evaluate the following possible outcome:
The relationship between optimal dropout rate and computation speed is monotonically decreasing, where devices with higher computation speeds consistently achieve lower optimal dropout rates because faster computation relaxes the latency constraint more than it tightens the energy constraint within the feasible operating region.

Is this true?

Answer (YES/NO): NO